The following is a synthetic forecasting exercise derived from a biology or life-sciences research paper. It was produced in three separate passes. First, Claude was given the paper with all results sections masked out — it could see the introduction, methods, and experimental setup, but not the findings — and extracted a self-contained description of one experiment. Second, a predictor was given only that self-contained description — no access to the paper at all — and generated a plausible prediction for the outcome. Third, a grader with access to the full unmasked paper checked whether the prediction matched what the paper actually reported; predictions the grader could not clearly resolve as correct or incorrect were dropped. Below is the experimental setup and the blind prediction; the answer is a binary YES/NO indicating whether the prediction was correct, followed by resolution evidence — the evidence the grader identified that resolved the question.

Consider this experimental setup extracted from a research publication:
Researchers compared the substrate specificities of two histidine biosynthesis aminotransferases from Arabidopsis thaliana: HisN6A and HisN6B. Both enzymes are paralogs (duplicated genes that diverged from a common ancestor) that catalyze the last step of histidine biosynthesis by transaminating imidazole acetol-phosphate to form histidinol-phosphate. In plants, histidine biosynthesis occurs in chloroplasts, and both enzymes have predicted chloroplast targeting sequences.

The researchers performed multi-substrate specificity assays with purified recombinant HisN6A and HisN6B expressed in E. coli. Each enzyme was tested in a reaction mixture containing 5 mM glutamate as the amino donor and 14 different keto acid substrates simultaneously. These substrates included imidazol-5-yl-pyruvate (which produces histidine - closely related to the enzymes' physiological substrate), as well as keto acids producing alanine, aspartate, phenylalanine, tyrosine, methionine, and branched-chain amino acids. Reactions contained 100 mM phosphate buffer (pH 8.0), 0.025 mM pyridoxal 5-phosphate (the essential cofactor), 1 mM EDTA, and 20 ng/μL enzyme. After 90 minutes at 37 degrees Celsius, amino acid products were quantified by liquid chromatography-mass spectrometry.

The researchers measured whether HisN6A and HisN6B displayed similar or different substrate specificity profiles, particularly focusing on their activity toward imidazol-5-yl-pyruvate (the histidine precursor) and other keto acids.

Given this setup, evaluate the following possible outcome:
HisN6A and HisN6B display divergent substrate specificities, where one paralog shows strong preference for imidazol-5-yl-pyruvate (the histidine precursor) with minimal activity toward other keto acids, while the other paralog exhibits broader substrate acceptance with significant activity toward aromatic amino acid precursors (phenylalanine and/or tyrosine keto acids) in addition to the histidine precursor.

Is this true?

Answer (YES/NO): NO